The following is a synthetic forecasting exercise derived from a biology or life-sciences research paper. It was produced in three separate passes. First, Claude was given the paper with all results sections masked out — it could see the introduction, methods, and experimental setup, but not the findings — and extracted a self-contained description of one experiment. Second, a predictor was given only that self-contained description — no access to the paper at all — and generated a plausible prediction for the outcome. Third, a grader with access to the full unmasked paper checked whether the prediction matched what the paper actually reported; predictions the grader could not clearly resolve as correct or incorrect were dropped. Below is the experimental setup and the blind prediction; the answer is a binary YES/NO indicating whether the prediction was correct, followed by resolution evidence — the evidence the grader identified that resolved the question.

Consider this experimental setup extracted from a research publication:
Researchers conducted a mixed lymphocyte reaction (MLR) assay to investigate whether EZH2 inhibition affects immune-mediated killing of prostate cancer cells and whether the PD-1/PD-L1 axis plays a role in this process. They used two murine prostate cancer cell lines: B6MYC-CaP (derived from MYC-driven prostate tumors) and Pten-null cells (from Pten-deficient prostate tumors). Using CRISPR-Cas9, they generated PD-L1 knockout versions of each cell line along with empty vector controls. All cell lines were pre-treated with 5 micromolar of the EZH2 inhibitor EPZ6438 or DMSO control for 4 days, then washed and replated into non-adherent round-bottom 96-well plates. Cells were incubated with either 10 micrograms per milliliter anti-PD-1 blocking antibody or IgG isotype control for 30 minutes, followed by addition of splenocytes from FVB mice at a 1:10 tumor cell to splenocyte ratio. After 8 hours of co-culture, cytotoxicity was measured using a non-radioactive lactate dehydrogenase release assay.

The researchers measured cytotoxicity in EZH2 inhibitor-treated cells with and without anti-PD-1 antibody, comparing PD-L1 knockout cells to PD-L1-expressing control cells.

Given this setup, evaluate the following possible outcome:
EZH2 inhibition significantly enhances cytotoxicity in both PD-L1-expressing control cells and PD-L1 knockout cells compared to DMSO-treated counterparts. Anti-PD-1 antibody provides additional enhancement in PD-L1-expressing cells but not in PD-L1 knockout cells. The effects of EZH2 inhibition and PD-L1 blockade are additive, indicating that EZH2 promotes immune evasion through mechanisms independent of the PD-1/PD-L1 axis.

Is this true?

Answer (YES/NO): NO